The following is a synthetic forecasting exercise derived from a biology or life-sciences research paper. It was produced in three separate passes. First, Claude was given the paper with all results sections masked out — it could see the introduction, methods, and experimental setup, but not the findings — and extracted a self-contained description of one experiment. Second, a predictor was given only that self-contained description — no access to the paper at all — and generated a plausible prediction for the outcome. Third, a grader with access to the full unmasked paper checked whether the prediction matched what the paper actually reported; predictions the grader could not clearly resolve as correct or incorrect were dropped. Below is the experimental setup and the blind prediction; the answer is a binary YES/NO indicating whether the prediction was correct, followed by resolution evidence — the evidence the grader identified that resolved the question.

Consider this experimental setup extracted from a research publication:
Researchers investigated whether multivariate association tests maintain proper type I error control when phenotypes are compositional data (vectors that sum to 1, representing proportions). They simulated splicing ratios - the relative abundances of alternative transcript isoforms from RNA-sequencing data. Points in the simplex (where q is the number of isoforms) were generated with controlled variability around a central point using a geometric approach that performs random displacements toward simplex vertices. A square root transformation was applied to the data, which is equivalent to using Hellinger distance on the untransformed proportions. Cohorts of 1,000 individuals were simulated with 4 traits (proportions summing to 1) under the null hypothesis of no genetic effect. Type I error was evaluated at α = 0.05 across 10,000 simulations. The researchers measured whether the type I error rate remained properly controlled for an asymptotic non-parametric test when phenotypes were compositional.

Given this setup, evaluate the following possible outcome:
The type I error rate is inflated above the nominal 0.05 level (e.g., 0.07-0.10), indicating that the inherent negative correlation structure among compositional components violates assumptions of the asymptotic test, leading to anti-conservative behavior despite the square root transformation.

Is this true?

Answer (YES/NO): NO